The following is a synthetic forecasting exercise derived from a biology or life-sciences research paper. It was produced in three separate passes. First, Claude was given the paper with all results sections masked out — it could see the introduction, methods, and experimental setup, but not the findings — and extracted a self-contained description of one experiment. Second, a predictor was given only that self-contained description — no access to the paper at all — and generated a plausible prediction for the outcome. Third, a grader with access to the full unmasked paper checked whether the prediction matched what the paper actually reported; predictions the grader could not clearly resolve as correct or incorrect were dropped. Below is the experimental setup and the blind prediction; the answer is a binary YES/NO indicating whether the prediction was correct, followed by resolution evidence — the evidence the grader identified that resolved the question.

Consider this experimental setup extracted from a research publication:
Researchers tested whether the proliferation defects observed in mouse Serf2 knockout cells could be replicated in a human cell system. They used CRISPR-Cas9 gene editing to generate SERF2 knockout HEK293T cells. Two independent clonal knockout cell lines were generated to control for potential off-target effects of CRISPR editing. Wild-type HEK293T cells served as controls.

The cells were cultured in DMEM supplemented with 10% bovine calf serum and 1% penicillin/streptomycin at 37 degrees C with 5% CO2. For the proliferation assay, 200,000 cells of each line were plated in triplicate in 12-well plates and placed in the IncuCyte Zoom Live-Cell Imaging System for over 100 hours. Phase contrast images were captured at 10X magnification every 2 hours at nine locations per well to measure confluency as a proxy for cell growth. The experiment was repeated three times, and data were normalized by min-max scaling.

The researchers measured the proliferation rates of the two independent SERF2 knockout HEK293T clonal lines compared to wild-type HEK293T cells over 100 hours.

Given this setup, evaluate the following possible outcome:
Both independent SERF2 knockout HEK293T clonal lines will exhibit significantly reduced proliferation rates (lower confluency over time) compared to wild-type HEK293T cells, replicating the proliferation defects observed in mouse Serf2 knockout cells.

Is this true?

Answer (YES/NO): YES